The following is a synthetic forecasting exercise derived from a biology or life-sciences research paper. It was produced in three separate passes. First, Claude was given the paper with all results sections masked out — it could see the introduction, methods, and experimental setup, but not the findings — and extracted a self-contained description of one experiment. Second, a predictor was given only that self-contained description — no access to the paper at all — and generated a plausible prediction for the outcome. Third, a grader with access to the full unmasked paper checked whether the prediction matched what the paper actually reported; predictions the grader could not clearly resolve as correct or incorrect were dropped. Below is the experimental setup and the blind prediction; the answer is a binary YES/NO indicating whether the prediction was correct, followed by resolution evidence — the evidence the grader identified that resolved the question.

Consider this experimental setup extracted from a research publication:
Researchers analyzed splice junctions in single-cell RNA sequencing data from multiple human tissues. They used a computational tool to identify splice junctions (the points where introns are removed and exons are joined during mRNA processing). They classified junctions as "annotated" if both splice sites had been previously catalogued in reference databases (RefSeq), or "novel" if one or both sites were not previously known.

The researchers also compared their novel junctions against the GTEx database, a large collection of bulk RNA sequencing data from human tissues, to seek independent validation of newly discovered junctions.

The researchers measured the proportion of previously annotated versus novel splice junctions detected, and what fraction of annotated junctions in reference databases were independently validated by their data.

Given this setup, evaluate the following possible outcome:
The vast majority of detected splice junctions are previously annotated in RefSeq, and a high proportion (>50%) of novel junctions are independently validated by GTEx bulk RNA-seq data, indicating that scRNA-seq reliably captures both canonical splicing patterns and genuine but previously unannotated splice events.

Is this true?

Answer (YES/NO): NO